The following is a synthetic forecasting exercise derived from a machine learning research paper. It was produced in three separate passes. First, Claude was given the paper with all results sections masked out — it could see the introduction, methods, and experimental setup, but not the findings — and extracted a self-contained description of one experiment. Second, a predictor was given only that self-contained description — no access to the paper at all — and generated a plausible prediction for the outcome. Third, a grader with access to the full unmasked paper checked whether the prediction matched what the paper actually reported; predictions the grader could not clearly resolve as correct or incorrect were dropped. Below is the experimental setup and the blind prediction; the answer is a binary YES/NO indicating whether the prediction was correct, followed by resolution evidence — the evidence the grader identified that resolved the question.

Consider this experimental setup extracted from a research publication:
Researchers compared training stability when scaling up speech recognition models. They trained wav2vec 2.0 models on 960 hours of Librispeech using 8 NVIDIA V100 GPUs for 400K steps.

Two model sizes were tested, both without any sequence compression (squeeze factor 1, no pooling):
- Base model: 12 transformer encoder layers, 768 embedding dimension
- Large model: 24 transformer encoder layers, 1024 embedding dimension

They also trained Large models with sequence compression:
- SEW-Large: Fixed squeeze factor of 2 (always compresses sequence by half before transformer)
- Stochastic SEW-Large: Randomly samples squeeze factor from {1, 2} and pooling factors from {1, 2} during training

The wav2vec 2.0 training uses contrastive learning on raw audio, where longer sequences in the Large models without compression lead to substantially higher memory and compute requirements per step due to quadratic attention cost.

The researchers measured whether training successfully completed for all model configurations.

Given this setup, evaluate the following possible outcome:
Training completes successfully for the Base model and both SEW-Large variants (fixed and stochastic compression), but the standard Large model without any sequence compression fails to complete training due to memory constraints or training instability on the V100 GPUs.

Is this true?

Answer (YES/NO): YES